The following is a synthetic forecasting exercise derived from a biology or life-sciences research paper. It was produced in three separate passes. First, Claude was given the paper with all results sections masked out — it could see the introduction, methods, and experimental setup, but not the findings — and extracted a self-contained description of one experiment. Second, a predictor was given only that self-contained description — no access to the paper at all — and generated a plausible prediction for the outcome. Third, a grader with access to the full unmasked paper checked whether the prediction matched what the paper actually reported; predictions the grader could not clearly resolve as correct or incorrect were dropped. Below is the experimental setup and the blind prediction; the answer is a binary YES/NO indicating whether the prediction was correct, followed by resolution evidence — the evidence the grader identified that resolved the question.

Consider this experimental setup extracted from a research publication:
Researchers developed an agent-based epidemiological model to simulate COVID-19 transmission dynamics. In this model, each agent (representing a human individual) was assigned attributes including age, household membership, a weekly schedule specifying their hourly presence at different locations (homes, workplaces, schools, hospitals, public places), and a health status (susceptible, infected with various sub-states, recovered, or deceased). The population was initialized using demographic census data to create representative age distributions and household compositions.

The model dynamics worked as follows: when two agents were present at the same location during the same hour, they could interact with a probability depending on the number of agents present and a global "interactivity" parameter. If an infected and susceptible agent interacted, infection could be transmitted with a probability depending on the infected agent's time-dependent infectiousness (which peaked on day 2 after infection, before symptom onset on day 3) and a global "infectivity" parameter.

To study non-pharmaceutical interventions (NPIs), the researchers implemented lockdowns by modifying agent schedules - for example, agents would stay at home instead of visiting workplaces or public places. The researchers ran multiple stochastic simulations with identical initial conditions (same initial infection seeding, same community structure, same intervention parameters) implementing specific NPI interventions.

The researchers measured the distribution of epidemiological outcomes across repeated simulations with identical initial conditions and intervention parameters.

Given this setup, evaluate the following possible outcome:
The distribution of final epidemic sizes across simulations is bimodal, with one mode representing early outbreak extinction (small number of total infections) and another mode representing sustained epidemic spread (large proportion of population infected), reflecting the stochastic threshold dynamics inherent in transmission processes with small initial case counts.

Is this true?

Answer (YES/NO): YES